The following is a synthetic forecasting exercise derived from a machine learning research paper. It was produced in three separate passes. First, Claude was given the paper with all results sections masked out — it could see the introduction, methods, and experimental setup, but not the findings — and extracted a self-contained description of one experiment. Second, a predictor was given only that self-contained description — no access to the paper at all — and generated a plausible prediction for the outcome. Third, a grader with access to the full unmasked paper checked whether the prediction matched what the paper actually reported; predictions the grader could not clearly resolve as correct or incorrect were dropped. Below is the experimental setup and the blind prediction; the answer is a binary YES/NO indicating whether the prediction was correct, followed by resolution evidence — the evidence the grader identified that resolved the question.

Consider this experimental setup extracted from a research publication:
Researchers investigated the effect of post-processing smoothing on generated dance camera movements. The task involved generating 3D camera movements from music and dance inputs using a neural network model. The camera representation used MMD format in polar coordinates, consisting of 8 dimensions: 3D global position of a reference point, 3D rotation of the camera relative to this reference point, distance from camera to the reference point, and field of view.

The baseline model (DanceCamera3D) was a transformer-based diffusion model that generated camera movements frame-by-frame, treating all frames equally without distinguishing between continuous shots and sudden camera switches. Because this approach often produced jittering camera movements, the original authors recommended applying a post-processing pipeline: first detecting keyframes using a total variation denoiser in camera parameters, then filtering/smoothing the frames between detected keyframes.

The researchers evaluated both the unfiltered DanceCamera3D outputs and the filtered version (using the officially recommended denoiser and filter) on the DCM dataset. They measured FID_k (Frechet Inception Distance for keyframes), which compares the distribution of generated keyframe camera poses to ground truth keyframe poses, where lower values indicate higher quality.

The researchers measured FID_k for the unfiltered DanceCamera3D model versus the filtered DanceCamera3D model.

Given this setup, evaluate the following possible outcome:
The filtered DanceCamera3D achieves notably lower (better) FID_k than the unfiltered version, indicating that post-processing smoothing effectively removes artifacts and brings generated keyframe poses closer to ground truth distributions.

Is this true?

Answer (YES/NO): NO